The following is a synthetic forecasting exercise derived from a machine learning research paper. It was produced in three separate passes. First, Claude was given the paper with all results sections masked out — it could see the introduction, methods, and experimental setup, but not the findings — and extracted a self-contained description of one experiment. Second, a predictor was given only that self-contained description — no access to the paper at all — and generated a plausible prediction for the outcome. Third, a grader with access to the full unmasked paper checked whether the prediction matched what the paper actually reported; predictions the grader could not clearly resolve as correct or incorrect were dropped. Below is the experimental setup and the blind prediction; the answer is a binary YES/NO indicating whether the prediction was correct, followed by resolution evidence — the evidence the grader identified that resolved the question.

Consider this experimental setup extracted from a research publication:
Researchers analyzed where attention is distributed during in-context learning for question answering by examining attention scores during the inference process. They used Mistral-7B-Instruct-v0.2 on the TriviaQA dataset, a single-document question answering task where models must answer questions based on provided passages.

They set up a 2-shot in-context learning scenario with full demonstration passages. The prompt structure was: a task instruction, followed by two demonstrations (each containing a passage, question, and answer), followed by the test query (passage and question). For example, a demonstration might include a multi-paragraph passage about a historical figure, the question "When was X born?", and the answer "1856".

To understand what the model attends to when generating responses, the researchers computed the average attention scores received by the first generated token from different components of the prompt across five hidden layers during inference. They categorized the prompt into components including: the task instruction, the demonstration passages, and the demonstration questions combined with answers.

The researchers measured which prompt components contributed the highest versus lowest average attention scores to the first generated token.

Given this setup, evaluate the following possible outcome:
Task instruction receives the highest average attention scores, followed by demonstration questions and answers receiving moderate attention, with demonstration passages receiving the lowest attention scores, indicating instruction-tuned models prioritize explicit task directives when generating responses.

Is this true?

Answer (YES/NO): NO